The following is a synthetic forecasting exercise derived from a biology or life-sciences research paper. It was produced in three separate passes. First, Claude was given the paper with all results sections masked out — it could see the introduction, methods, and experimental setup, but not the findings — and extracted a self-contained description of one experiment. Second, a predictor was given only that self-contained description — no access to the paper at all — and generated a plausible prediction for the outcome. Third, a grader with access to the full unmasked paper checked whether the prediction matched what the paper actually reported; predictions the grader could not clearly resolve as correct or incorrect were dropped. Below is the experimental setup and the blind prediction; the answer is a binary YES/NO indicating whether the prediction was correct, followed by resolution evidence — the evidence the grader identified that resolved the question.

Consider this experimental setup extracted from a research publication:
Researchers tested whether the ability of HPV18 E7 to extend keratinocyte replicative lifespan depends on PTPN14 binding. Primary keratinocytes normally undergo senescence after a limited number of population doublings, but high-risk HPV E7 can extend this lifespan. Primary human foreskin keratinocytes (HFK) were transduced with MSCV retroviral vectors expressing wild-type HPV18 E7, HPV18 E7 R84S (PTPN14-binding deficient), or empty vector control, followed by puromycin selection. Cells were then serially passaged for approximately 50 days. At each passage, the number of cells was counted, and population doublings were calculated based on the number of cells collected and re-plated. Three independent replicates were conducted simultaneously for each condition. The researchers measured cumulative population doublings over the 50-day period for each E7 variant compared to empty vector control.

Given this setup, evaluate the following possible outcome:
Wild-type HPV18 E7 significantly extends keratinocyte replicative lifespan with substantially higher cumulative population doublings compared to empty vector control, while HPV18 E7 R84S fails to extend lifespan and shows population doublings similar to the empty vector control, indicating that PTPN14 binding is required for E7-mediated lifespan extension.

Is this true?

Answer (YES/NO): YES